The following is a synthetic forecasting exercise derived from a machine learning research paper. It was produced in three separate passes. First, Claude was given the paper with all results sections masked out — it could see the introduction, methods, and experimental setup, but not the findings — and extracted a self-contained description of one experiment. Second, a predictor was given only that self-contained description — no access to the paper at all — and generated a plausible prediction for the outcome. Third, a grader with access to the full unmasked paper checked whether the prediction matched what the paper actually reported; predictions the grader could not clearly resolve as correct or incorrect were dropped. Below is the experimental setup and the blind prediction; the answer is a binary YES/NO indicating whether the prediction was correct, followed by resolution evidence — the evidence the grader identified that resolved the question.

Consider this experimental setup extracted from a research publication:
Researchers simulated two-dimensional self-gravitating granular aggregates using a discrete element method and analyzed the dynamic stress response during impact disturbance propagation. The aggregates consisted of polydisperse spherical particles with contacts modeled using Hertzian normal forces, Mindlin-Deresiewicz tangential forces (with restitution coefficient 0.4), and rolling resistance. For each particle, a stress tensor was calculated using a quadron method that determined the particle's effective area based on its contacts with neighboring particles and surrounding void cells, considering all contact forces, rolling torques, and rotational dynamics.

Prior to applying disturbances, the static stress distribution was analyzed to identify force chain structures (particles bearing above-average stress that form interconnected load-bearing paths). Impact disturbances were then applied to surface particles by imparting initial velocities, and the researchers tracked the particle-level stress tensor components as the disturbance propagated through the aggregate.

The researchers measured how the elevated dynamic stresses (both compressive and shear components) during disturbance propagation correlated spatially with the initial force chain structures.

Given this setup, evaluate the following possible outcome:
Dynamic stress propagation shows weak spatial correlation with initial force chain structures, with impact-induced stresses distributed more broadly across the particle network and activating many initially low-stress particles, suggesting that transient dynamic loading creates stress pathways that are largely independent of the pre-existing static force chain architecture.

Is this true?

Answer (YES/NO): NO